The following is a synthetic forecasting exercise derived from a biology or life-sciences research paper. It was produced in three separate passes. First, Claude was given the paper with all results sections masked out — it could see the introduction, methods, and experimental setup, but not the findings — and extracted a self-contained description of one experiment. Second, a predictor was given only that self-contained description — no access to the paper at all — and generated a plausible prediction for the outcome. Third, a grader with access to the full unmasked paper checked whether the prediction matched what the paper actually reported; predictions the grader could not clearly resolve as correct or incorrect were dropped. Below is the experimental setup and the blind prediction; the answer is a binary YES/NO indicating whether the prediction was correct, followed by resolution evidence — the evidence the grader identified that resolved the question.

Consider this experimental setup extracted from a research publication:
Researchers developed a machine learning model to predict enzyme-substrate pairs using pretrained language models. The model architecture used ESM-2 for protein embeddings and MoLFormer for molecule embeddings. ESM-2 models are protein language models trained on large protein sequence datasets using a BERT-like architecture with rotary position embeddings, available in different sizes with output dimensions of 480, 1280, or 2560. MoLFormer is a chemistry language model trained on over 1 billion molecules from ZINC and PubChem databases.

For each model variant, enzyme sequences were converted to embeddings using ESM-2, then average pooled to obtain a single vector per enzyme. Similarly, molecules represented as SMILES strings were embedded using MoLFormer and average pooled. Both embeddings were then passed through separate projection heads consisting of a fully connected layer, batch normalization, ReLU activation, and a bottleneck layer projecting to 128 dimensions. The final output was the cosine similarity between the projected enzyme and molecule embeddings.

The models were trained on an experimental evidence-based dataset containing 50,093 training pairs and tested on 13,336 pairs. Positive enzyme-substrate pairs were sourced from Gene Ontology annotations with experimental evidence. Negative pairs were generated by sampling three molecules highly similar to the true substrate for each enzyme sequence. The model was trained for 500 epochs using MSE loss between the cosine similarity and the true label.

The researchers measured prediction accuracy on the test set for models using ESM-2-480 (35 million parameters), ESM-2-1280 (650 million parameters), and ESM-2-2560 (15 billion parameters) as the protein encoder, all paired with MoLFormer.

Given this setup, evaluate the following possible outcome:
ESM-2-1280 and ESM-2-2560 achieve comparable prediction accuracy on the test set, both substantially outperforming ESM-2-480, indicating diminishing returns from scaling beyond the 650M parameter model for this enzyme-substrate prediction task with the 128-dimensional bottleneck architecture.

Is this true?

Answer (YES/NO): NO